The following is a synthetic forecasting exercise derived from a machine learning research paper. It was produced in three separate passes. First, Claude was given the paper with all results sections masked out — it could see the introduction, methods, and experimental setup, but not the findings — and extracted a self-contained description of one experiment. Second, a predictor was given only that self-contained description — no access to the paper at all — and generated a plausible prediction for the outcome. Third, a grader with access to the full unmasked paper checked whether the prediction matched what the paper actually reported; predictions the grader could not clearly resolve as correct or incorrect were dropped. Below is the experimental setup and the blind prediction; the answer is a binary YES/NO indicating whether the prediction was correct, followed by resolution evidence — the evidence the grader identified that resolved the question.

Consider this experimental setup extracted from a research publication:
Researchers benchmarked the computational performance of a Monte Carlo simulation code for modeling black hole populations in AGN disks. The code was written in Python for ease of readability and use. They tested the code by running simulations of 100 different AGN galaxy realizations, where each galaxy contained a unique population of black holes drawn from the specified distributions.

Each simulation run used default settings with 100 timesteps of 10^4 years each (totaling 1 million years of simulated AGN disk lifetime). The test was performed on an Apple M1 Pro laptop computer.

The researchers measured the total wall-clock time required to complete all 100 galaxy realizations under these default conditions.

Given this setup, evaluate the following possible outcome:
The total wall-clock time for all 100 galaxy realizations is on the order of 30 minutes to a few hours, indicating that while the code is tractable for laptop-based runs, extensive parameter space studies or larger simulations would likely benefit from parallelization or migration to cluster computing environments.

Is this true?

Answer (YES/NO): NO